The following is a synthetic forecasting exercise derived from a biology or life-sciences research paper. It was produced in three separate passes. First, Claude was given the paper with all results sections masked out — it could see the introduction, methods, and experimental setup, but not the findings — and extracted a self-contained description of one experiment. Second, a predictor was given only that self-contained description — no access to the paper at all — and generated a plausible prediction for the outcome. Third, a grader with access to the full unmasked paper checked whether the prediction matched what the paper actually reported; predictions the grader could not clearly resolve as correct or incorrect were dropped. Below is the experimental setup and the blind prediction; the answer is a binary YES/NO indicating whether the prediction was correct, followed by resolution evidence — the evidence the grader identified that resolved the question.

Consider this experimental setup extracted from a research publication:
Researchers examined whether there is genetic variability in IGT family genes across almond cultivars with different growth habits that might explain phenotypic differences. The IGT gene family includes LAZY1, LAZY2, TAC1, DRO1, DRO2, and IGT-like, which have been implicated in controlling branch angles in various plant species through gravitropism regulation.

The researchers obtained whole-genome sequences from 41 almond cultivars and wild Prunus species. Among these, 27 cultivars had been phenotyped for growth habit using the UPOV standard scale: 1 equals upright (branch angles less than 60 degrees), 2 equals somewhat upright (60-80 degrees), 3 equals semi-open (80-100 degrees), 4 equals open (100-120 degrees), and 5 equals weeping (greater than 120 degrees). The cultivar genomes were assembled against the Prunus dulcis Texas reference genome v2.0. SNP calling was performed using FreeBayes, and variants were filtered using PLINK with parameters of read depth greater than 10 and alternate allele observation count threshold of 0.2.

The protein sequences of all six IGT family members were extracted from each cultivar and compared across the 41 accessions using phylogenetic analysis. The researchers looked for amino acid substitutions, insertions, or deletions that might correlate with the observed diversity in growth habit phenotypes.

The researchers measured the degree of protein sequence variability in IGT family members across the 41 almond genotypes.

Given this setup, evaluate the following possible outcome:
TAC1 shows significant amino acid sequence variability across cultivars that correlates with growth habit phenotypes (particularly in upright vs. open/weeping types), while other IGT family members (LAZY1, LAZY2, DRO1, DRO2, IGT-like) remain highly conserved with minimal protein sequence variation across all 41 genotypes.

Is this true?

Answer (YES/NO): NO